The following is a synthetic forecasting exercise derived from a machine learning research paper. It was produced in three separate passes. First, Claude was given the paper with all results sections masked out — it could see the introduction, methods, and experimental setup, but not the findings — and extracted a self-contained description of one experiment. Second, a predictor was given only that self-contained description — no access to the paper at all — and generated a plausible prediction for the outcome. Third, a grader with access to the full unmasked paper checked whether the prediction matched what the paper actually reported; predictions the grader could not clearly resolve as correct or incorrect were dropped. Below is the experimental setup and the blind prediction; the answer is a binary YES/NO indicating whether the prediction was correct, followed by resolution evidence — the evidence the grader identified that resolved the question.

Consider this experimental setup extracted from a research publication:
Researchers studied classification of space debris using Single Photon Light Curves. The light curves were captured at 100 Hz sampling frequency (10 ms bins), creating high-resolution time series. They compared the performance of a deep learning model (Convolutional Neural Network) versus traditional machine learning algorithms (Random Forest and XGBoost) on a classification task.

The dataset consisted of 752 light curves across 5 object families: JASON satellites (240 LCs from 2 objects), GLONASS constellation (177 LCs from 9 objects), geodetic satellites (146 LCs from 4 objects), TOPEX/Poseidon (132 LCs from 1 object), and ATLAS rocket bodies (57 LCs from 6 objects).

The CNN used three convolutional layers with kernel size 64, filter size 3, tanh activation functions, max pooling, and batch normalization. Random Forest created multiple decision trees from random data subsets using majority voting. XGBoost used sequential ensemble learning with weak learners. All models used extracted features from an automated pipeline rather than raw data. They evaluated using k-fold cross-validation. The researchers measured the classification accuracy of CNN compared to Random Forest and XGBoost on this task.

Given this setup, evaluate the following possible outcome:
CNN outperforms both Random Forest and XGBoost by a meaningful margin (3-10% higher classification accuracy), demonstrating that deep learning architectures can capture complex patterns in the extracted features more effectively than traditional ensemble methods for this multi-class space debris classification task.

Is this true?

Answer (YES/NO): NO